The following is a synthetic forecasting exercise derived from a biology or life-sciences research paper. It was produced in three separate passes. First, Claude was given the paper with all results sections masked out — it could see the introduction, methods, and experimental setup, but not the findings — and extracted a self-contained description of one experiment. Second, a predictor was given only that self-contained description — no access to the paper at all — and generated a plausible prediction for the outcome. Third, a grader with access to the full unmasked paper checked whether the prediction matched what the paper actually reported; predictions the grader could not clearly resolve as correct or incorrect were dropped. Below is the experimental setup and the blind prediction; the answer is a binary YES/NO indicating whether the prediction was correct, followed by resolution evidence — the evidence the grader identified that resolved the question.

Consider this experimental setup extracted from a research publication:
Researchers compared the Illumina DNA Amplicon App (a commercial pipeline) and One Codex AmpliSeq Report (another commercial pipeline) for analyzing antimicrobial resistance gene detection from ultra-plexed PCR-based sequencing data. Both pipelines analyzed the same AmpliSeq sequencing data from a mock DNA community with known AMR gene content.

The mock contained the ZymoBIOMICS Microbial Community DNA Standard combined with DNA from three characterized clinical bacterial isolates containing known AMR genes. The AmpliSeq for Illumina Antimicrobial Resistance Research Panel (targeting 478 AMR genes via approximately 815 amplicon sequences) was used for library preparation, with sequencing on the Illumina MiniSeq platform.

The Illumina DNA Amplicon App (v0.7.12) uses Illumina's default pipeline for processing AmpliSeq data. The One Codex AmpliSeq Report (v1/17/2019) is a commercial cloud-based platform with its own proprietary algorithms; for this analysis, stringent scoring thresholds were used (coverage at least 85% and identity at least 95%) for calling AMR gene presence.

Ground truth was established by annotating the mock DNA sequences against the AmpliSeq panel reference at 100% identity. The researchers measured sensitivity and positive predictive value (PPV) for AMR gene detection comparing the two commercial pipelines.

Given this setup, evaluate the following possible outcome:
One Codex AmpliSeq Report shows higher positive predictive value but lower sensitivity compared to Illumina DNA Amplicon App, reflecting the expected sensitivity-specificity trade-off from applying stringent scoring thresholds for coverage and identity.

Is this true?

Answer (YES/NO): NO